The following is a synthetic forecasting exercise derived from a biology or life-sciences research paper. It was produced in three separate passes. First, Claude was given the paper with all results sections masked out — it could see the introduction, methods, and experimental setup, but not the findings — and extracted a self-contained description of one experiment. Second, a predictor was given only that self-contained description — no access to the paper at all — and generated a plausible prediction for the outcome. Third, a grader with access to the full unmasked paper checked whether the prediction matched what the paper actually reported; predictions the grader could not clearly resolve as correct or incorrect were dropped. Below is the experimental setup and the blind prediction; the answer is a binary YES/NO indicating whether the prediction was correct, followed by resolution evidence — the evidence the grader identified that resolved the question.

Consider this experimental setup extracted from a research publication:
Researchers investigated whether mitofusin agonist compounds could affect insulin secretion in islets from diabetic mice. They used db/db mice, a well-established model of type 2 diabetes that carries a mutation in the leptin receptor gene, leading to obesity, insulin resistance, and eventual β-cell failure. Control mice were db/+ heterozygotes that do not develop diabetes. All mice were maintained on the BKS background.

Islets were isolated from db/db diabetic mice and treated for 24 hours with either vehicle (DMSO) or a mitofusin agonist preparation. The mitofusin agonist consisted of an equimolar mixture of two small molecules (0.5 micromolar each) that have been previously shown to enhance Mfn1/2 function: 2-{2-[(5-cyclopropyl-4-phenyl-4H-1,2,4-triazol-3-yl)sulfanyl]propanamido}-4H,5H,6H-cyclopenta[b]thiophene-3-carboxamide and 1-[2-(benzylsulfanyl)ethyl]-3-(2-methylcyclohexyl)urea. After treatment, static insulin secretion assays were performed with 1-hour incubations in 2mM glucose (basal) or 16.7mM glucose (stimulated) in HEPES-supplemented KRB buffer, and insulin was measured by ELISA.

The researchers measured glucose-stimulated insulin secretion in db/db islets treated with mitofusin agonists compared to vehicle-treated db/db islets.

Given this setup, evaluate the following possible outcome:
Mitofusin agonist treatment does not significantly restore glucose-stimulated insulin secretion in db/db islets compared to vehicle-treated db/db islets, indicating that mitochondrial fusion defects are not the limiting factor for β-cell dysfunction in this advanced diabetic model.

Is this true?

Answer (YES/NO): NO